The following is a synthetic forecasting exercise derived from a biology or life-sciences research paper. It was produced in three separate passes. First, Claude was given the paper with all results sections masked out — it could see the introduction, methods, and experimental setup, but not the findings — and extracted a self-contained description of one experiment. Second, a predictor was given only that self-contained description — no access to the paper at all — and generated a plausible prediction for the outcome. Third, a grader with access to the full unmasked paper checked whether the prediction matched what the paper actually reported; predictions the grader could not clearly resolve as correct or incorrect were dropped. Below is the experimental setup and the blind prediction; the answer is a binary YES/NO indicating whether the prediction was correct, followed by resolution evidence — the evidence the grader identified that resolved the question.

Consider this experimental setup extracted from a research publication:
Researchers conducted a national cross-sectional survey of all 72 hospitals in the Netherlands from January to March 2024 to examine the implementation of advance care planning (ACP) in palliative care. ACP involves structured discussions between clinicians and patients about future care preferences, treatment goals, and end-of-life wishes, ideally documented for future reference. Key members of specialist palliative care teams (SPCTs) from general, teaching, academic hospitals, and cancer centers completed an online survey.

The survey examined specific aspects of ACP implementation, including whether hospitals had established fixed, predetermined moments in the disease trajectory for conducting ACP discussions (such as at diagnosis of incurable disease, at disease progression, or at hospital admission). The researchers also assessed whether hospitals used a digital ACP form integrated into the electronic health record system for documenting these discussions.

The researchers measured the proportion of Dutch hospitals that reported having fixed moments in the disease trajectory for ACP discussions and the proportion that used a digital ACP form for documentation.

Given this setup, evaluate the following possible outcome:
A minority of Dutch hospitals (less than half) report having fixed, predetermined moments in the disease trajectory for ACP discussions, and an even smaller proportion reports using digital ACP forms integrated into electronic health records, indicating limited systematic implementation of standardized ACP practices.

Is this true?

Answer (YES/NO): NO